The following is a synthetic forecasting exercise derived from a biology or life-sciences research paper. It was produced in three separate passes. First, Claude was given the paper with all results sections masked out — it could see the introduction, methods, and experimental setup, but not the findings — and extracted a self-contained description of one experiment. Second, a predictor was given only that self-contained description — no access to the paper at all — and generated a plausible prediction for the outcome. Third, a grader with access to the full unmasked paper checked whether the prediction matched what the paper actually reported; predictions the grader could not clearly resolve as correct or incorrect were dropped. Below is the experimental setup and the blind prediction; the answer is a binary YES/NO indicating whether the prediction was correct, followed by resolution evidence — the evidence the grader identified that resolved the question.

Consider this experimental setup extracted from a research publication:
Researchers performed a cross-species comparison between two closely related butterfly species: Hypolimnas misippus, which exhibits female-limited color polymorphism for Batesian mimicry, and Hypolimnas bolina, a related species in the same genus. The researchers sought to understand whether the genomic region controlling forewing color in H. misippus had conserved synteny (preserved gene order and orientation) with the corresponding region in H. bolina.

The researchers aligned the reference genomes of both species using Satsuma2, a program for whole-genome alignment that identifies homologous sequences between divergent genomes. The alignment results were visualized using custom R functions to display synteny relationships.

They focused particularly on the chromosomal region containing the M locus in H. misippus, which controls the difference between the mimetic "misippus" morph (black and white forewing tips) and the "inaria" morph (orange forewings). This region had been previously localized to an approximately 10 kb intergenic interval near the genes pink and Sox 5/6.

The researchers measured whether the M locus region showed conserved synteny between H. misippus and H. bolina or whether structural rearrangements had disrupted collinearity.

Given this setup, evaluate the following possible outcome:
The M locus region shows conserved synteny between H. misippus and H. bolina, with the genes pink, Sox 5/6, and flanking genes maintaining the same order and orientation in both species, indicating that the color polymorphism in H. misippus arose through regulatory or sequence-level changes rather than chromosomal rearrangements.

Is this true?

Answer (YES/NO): YES